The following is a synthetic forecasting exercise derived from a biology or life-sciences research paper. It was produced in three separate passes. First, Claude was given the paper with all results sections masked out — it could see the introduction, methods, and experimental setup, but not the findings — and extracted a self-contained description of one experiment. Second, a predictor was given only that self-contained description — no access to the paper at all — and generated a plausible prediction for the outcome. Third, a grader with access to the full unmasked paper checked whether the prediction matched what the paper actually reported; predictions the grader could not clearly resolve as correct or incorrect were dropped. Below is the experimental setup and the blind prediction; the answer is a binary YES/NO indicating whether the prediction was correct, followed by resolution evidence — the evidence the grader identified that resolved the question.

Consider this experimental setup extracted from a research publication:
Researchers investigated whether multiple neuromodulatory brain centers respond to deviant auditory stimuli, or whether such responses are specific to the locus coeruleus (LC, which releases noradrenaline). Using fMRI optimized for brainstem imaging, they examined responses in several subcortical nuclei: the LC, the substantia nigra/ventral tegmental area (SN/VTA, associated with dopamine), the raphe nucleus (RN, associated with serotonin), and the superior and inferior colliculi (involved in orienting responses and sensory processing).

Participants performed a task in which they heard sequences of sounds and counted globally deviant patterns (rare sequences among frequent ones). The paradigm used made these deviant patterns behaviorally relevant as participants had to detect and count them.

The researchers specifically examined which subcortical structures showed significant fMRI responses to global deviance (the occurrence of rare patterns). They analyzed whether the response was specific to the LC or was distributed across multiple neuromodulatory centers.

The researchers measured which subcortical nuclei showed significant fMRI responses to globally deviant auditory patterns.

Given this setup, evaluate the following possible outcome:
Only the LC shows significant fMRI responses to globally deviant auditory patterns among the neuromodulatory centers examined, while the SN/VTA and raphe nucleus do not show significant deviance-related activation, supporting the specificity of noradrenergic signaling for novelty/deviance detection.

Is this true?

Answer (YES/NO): NO